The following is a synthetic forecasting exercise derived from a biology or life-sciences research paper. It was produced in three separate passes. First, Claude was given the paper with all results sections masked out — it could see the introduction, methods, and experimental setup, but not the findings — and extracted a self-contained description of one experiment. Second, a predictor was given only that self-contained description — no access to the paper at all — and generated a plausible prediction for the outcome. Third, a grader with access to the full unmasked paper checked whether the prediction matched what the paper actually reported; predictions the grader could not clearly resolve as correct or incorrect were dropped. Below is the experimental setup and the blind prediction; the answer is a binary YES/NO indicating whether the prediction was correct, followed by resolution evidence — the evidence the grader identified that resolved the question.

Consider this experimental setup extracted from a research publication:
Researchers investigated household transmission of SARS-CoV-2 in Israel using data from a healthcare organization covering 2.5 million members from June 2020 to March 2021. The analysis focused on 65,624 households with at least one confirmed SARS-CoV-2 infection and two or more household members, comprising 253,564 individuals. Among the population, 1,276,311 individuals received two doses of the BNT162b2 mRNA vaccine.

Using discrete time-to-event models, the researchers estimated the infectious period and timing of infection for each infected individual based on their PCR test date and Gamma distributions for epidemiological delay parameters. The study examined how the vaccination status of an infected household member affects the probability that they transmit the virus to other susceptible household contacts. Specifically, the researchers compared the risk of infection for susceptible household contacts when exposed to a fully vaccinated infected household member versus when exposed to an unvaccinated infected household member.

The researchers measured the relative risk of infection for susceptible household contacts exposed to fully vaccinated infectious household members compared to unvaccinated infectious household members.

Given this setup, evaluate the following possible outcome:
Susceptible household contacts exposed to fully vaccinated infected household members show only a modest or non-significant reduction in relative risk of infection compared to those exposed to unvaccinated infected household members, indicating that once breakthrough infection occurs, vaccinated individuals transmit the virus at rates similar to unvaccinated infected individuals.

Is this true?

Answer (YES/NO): NO